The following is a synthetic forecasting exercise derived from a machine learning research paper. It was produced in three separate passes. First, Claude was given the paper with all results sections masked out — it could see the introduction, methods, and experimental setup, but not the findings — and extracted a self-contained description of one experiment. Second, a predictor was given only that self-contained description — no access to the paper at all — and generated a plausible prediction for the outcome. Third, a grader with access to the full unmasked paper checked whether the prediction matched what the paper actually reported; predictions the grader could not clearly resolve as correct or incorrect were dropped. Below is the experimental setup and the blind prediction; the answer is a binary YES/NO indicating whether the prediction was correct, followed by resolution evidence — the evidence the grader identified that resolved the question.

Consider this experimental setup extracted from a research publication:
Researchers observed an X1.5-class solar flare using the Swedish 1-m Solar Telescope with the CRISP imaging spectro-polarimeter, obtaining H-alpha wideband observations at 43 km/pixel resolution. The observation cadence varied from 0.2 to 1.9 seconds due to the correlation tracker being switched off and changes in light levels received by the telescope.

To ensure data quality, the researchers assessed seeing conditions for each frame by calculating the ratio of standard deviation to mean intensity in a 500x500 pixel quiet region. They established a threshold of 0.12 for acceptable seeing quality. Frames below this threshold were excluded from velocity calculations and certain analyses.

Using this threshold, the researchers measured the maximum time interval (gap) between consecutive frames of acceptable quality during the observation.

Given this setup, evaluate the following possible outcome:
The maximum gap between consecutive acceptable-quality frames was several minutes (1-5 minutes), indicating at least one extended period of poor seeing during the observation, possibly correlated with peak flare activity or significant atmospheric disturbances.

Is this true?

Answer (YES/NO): NO